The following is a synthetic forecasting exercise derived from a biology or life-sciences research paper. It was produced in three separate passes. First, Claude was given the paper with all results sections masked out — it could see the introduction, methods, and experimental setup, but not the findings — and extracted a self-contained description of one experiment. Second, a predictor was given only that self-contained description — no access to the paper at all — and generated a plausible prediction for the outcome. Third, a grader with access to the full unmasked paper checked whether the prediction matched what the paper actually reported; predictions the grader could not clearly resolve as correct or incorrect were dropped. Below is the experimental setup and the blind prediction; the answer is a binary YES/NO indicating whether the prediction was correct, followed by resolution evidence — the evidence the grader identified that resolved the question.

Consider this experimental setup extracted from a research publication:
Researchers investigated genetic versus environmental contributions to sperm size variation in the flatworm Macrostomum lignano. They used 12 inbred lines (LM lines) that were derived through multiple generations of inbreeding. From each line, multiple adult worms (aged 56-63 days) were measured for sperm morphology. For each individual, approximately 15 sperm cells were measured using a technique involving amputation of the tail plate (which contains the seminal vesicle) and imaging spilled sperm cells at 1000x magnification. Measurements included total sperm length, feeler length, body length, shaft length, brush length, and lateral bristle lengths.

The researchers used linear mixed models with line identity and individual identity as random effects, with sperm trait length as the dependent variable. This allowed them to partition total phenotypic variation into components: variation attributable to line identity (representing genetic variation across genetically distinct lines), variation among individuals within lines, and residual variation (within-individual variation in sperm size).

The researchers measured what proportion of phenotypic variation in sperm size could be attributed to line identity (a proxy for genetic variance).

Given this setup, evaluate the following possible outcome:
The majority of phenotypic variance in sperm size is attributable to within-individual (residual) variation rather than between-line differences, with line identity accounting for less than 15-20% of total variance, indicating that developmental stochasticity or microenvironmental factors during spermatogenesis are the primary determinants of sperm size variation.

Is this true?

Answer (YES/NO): NO